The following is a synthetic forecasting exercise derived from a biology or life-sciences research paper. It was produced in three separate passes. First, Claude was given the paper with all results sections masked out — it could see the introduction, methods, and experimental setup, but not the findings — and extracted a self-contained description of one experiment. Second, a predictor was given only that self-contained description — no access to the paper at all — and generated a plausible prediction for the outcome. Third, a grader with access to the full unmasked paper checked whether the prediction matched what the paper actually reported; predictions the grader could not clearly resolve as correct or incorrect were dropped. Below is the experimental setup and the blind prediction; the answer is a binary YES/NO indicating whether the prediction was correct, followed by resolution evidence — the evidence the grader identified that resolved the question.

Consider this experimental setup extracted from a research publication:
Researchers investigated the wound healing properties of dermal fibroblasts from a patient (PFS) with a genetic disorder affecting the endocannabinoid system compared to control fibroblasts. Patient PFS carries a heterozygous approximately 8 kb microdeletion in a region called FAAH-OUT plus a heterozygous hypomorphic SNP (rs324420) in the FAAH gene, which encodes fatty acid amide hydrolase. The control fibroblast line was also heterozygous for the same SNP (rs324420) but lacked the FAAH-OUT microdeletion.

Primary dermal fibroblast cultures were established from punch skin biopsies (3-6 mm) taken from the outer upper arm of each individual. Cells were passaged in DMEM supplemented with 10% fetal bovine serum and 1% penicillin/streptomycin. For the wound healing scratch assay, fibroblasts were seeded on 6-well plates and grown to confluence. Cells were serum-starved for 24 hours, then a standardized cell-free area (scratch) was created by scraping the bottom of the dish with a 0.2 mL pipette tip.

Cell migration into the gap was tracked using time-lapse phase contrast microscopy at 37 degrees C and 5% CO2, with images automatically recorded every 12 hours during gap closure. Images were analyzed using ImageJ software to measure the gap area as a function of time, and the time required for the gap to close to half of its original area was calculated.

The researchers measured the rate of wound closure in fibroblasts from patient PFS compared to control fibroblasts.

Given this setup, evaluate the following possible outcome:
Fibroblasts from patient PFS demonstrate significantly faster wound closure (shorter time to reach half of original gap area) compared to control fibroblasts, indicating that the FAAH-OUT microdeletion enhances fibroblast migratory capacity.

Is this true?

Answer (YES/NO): YES